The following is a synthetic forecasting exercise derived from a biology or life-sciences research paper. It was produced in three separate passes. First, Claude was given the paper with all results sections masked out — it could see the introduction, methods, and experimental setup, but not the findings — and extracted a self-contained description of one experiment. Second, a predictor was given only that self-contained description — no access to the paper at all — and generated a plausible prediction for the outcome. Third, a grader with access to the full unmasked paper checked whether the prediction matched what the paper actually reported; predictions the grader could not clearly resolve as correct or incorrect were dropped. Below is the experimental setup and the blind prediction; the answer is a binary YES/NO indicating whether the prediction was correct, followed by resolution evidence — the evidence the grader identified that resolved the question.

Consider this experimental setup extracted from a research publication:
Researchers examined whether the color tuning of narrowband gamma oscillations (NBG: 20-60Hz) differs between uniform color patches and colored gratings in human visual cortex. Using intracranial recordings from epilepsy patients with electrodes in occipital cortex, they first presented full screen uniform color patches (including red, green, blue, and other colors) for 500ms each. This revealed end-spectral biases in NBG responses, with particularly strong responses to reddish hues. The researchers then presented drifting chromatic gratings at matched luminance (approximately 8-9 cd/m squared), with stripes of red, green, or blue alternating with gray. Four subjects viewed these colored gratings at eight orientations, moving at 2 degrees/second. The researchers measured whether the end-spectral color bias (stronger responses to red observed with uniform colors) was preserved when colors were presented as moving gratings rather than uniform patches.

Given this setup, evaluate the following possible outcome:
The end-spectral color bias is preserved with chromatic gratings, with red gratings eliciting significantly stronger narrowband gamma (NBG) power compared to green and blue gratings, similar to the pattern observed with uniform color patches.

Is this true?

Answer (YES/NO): NO